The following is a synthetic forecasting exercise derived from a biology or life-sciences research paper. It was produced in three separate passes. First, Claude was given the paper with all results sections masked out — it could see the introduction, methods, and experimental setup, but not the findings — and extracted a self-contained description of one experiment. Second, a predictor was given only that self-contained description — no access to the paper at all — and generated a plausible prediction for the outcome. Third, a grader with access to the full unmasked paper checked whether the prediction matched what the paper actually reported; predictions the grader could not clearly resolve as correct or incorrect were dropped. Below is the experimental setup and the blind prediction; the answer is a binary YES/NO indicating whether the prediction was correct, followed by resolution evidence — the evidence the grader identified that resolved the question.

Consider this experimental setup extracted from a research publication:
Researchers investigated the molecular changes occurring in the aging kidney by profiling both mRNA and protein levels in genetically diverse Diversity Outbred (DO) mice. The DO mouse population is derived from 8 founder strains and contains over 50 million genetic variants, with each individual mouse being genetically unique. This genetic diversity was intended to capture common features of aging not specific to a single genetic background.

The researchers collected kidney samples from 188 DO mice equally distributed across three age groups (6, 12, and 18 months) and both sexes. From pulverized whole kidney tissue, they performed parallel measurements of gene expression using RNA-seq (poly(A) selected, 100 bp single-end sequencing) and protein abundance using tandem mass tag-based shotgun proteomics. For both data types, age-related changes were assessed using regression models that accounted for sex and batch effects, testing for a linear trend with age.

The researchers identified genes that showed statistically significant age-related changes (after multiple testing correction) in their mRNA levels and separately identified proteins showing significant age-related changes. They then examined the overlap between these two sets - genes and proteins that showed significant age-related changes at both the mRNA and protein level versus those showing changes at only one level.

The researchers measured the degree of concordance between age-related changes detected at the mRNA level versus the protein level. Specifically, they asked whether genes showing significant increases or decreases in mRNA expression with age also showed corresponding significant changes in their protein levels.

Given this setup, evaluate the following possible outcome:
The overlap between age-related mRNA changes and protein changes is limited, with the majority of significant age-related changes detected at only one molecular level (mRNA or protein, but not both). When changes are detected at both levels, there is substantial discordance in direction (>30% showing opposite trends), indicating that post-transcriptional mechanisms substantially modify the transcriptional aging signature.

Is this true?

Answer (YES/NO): YES